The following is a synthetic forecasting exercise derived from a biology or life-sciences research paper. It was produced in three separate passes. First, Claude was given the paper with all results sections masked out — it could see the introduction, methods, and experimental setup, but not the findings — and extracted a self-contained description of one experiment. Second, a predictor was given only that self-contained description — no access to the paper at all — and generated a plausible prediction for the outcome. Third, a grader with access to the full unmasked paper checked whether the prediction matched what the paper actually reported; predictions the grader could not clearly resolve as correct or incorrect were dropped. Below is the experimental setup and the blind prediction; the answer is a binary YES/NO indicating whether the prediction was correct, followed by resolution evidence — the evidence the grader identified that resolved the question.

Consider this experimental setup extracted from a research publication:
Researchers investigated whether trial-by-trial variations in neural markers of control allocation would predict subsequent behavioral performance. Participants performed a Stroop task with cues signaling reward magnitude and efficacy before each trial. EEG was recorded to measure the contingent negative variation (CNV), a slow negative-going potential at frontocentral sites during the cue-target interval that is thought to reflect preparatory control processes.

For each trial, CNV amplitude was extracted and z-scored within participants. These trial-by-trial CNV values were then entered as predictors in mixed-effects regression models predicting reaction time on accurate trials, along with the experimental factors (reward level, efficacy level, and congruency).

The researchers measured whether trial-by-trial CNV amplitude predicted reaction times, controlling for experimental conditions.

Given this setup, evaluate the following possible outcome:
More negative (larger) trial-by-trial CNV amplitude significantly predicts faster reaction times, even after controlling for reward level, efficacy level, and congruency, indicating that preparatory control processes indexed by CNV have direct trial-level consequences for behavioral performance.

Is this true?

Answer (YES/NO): YES